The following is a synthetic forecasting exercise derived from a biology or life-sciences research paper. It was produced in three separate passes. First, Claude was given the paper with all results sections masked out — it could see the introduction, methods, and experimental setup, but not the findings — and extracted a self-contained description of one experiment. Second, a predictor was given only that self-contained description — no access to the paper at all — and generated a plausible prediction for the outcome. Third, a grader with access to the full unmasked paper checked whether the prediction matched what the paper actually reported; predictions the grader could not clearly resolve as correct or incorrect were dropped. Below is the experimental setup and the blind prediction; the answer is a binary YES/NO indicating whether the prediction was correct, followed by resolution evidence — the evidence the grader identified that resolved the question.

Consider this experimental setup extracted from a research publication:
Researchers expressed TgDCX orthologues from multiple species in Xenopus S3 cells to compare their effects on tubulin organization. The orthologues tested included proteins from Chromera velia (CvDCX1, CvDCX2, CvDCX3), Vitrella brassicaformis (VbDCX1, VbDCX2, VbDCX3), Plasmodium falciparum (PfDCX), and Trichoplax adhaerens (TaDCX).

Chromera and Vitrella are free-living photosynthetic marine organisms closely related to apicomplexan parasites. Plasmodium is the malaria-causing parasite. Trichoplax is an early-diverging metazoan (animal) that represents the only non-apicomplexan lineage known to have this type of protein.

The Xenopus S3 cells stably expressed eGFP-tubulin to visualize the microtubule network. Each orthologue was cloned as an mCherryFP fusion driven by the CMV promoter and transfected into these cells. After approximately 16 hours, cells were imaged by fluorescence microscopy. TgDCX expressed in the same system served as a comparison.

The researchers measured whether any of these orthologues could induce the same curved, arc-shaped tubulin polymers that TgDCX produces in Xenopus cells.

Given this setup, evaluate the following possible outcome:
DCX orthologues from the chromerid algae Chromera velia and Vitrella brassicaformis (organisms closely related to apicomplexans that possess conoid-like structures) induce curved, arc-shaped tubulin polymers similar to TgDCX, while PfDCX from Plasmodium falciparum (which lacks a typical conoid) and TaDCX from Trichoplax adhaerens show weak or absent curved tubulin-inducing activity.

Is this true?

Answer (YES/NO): NO